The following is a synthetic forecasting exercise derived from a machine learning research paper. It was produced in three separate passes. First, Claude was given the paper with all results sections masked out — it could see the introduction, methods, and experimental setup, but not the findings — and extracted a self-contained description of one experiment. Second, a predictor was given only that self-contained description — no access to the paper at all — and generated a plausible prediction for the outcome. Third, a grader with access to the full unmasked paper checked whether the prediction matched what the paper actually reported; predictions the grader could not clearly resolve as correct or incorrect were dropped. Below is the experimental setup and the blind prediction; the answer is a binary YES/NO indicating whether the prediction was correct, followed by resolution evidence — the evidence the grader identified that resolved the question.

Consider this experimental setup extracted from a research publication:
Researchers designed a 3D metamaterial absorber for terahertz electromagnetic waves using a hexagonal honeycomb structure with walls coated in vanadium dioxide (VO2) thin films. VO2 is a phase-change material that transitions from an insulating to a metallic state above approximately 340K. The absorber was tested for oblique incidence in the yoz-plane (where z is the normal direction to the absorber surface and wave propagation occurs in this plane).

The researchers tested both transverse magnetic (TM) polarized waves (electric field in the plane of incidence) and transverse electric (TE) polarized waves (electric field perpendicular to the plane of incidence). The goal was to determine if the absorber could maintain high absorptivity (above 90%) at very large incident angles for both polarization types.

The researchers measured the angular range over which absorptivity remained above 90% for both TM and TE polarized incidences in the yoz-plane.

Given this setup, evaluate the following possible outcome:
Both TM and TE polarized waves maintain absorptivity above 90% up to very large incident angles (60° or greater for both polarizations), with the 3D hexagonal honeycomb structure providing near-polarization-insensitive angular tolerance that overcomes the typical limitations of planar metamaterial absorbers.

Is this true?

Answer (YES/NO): YES